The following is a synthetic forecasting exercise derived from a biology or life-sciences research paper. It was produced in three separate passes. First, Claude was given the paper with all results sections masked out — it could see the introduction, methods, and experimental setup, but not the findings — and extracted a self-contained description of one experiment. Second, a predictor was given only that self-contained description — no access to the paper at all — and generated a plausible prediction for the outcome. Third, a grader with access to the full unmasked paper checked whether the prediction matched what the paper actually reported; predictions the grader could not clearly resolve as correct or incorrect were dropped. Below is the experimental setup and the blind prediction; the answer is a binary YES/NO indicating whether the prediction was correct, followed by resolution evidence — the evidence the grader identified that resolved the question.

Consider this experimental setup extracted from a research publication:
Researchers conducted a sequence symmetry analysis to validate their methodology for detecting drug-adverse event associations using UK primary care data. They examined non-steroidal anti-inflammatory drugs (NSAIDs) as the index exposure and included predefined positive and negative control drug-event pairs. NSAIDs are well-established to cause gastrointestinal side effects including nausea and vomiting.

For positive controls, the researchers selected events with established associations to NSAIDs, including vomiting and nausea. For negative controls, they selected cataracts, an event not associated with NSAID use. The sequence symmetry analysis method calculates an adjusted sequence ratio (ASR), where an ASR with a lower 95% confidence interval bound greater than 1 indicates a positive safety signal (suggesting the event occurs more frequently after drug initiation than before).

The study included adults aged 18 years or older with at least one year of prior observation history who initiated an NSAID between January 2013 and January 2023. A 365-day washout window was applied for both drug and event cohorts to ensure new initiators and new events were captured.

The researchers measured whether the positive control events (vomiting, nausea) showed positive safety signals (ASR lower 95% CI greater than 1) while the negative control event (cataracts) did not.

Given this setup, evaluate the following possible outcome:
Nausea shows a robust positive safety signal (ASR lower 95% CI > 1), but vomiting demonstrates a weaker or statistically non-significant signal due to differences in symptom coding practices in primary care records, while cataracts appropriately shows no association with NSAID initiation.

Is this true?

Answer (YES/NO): NO